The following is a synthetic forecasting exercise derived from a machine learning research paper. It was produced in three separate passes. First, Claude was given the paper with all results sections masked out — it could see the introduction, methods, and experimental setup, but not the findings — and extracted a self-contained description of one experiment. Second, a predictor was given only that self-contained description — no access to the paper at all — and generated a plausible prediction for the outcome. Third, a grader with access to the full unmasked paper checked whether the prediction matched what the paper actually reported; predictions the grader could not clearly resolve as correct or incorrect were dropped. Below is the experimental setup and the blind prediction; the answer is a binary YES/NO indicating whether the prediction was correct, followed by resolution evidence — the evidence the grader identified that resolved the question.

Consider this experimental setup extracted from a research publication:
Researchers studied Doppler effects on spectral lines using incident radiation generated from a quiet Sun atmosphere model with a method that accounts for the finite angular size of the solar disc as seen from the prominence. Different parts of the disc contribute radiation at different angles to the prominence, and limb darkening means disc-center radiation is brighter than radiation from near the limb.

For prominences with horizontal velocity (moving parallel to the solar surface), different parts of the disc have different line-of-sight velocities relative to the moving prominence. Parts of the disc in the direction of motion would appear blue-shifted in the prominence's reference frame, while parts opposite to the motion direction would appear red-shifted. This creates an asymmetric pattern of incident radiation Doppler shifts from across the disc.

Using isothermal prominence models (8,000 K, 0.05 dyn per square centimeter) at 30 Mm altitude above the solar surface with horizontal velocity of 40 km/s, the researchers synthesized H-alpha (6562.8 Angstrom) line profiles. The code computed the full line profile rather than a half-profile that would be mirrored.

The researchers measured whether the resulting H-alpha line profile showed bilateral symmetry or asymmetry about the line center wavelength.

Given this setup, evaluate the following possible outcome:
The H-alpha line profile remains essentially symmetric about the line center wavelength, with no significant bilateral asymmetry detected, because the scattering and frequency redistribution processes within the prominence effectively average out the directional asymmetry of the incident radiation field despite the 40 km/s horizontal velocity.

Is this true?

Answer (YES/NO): YES